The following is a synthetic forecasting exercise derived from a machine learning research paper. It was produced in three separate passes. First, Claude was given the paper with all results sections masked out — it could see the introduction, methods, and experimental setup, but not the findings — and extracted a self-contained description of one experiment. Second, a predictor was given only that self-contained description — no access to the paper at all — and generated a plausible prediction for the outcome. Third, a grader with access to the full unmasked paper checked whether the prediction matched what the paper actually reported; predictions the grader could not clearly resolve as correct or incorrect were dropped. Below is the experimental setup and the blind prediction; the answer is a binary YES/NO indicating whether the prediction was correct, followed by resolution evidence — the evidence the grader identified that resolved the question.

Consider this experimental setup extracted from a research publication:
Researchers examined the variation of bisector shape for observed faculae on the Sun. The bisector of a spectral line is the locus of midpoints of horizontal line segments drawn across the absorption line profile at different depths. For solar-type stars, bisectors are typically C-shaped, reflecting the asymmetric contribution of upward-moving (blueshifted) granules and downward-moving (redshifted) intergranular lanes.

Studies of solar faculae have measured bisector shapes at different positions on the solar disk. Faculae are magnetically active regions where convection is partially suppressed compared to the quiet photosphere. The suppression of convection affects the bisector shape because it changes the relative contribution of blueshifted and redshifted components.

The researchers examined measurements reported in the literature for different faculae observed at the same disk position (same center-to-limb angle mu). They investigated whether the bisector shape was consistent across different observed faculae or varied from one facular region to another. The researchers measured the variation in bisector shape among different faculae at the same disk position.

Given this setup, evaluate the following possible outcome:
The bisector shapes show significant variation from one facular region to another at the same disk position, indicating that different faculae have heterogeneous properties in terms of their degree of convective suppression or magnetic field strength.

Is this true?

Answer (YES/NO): YES